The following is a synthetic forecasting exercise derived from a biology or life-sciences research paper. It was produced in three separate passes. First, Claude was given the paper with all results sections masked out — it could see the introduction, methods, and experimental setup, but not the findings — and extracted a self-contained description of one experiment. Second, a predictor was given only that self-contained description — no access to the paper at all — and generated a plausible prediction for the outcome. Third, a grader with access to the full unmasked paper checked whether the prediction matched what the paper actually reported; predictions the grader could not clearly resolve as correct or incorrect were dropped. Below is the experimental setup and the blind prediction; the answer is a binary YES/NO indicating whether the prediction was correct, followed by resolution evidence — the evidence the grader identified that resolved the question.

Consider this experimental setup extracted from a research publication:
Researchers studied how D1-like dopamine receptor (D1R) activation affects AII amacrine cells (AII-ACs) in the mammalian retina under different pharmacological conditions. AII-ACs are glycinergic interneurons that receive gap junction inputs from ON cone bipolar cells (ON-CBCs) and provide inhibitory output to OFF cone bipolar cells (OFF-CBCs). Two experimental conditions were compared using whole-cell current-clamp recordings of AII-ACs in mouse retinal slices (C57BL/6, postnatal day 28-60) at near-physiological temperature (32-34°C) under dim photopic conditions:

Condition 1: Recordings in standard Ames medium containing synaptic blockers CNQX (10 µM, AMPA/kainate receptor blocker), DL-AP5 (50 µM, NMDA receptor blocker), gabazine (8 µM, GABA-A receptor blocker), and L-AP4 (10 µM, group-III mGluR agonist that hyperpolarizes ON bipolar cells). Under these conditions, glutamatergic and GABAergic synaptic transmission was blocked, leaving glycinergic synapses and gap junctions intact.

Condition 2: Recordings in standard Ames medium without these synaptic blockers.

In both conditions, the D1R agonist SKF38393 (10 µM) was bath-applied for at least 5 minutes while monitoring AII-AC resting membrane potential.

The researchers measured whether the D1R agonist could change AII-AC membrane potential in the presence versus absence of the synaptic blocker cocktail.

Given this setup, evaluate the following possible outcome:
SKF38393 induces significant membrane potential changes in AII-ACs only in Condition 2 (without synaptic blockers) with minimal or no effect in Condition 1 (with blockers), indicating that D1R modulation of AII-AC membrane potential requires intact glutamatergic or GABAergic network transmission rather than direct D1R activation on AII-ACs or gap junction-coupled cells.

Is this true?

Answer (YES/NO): NO